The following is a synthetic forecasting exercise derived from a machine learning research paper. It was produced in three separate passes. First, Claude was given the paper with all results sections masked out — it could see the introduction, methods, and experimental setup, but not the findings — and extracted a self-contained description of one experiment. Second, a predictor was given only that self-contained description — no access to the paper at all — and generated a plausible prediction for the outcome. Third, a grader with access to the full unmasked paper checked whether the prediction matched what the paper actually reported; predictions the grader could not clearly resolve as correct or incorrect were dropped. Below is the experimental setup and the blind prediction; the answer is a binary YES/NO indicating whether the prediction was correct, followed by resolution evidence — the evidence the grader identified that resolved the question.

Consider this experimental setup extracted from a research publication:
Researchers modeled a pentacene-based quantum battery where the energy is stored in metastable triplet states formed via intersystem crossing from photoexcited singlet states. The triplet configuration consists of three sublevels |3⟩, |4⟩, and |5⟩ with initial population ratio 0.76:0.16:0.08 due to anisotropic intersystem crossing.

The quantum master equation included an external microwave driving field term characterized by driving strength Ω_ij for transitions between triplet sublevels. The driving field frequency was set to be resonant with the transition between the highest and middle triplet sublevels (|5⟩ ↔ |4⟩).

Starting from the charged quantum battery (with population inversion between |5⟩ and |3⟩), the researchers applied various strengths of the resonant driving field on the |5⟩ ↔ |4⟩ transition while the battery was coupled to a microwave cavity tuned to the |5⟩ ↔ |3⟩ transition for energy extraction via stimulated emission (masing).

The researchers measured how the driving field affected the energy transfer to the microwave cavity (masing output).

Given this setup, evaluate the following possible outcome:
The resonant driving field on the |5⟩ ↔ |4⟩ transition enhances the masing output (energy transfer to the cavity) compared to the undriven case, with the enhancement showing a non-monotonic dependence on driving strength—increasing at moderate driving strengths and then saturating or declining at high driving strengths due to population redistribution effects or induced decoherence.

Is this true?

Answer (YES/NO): NO